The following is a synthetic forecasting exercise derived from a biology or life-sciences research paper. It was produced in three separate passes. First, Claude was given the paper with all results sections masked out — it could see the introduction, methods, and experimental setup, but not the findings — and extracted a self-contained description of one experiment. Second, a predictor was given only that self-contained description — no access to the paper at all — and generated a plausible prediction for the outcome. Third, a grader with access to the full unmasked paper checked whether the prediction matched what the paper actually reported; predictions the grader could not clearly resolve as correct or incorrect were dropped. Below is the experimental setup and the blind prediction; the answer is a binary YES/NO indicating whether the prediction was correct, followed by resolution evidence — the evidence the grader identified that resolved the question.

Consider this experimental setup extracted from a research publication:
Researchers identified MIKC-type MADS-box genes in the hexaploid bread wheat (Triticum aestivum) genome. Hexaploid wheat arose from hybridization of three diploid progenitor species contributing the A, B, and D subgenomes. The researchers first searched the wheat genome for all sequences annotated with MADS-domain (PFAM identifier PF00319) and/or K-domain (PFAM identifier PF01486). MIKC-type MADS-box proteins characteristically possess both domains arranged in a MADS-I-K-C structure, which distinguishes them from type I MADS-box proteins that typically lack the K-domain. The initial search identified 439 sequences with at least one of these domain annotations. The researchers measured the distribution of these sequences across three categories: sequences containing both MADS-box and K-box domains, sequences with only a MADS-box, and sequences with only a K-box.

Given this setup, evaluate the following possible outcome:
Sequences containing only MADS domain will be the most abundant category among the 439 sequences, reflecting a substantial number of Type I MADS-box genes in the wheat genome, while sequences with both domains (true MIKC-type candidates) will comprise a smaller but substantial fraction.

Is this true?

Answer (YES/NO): YES